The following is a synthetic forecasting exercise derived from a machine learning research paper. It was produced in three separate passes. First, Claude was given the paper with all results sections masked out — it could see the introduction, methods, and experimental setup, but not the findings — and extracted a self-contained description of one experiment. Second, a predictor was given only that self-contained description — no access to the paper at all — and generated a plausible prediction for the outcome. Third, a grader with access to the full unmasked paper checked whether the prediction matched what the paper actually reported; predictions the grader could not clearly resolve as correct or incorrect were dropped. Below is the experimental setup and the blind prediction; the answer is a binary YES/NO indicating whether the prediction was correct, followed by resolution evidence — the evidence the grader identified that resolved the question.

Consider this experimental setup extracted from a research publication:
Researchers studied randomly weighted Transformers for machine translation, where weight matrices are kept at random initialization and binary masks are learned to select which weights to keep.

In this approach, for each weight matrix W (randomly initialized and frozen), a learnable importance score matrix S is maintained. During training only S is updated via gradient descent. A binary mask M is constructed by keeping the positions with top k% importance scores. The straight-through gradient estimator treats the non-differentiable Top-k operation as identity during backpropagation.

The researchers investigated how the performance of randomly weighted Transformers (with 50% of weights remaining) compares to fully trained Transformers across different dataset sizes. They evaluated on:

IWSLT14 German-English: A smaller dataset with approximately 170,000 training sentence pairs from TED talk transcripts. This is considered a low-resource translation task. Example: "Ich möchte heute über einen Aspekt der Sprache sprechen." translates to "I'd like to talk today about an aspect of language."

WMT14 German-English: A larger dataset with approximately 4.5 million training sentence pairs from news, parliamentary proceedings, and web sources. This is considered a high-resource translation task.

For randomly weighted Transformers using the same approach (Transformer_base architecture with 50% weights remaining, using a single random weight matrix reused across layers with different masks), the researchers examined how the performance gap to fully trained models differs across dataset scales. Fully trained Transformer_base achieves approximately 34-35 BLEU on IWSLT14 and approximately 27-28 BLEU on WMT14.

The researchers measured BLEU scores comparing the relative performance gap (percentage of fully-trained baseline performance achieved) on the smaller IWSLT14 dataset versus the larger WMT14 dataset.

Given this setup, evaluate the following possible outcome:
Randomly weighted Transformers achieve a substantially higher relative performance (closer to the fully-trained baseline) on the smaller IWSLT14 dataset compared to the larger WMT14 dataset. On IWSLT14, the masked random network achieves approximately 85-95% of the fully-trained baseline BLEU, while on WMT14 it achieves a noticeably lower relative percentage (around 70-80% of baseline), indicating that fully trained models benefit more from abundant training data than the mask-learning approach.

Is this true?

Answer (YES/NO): NO